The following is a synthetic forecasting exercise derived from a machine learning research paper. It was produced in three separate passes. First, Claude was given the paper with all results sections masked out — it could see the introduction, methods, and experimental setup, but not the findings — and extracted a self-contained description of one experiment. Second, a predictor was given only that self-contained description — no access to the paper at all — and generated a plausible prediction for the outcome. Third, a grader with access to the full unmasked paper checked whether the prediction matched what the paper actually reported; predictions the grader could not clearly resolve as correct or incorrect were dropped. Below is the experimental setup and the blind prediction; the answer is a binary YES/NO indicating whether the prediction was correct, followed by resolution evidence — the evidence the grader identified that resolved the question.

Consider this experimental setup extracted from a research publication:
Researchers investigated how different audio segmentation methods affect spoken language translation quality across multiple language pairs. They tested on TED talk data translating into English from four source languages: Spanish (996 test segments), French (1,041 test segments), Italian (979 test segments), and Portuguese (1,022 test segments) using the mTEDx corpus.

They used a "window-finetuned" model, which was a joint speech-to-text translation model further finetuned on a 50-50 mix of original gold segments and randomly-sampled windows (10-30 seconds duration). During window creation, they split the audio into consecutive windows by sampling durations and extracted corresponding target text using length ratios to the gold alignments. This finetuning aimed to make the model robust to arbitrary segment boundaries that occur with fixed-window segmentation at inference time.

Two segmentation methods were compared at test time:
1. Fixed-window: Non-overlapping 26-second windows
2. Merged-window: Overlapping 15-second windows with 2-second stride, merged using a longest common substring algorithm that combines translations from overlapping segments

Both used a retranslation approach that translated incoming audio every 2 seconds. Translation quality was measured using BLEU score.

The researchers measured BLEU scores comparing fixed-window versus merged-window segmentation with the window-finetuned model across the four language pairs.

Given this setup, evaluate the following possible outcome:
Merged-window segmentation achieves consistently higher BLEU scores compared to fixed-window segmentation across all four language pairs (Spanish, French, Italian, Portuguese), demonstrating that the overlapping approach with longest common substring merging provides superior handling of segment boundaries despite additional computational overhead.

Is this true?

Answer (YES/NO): NO